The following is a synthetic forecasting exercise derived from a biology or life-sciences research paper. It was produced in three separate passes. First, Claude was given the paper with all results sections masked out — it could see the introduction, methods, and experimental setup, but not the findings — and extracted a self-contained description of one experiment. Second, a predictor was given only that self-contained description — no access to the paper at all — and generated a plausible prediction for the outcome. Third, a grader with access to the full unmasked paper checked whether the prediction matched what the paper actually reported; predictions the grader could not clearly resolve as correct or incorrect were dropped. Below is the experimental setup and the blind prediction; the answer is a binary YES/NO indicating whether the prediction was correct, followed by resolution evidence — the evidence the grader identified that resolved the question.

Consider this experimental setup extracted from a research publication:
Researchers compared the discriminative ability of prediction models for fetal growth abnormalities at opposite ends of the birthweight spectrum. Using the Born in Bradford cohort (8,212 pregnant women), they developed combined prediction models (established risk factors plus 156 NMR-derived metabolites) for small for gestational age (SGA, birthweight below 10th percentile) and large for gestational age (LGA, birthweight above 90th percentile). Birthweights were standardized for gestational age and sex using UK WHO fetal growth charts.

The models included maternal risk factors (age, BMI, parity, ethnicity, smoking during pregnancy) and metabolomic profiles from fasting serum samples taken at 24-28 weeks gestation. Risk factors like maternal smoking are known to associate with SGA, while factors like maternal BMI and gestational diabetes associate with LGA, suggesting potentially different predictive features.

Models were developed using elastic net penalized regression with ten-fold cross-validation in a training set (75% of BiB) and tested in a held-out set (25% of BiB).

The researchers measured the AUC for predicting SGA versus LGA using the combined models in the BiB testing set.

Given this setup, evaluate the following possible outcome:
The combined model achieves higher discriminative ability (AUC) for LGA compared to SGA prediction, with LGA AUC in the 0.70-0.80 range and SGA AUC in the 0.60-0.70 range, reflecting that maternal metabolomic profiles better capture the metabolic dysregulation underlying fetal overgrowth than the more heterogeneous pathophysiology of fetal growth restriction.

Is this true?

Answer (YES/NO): YES